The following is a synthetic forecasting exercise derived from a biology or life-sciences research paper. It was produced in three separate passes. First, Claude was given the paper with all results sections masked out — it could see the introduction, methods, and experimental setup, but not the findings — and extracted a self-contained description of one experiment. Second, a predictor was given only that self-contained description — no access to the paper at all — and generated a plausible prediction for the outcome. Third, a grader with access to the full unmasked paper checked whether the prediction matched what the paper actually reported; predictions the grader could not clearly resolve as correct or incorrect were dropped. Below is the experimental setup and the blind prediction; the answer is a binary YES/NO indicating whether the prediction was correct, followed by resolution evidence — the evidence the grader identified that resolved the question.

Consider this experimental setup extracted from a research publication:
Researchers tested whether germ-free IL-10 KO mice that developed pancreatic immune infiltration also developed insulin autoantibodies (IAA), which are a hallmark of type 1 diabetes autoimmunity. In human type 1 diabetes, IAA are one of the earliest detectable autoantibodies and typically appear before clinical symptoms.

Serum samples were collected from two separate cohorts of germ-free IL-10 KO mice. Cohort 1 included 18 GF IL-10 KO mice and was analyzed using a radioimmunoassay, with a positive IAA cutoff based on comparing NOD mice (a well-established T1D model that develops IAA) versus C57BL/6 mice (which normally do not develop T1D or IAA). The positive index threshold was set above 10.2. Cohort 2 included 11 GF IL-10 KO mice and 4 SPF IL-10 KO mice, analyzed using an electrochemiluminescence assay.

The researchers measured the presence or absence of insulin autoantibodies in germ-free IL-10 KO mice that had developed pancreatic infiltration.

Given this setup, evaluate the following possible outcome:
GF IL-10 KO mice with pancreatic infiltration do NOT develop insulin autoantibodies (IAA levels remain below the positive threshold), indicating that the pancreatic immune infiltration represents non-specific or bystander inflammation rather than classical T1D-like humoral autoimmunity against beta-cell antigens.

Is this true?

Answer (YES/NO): NO